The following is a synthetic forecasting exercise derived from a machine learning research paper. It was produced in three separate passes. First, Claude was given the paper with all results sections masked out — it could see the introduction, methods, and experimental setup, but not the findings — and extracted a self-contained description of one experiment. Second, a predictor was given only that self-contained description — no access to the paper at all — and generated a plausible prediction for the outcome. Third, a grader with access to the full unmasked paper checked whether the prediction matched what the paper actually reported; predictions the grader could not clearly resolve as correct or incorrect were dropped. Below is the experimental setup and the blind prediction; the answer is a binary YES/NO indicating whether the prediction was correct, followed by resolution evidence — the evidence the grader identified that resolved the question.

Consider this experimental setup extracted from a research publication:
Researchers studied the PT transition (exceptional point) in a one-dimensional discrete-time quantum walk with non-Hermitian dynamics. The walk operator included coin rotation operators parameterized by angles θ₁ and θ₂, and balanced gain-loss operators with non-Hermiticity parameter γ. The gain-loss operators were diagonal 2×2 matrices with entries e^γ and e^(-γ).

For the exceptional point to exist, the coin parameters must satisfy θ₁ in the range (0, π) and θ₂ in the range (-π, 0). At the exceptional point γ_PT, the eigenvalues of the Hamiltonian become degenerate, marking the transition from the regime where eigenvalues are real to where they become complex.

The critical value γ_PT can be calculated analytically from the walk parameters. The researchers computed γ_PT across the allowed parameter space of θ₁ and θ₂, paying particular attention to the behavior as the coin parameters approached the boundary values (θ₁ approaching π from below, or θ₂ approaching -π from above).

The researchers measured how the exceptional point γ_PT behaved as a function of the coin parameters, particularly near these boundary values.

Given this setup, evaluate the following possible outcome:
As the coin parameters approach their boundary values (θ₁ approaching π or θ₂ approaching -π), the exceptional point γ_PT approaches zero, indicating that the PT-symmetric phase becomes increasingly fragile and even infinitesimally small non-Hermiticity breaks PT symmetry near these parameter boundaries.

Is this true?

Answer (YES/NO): NO